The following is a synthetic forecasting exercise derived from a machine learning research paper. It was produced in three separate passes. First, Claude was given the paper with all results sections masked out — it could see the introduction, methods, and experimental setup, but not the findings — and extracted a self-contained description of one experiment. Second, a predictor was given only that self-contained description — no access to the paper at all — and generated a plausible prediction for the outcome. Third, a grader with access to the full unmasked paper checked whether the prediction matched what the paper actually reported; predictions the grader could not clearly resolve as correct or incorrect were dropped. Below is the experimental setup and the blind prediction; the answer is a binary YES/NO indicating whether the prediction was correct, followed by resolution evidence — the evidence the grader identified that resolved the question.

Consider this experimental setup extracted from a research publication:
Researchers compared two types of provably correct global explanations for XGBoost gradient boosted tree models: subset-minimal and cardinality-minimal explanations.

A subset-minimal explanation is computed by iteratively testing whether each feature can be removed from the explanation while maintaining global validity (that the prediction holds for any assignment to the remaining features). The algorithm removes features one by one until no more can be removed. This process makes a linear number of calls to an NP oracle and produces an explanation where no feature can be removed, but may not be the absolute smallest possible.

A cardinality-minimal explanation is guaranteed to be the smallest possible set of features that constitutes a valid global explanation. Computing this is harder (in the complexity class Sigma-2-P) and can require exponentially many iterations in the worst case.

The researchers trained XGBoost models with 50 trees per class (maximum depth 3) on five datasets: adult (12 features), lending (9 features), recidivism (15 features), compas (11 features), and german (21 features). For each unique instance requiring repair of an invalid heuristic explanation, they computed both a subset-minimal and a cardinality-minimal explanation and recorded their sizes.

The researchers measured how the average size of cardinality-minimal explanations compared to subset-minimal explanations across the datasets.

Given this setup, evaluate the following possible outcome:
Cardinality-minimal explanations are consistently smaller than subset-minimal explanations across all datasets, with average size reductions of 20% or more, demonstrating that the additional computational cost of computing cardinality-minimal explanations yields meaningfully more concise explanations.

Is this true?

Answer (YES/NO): NO